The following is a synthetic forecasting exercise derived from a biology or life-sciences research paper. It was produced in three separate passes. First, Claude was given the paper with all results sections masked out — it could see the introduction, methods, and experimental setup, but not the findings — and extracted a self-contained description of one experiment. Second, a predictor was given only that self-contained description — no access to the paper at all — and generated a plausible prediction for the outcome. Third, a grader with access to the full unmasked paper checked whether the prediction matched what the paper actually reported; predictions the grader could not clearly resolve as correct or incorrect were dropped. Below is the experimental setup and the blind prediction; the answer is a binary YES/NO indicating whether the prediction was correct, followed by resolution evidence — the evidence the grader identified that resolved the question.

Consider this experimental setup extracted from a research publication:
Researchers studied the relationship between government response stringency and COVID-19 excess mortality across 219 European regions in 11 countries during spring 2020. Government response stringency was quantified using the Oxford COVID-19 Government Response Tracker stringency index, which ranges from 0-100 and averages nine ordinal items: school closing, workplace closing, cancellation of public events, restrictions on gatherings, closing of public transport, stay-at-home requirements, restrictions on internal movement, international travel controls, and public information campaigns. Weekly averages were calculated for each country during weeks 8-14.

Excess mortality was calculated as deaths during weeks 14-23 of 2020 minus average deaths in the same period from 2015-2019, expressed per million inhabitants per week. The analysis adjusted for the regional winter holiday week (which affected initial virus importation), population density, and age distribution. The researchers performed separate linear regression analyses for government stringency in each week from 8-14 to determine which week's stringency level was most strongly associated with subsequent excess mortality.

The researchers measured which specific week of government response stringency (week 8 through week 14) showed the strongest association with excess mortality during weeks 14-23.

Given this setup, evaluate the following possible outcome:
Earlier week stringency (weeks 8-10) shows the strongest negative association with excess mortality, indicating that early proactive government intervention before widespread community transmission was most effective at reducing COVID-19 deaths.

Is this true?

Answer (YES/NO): NO